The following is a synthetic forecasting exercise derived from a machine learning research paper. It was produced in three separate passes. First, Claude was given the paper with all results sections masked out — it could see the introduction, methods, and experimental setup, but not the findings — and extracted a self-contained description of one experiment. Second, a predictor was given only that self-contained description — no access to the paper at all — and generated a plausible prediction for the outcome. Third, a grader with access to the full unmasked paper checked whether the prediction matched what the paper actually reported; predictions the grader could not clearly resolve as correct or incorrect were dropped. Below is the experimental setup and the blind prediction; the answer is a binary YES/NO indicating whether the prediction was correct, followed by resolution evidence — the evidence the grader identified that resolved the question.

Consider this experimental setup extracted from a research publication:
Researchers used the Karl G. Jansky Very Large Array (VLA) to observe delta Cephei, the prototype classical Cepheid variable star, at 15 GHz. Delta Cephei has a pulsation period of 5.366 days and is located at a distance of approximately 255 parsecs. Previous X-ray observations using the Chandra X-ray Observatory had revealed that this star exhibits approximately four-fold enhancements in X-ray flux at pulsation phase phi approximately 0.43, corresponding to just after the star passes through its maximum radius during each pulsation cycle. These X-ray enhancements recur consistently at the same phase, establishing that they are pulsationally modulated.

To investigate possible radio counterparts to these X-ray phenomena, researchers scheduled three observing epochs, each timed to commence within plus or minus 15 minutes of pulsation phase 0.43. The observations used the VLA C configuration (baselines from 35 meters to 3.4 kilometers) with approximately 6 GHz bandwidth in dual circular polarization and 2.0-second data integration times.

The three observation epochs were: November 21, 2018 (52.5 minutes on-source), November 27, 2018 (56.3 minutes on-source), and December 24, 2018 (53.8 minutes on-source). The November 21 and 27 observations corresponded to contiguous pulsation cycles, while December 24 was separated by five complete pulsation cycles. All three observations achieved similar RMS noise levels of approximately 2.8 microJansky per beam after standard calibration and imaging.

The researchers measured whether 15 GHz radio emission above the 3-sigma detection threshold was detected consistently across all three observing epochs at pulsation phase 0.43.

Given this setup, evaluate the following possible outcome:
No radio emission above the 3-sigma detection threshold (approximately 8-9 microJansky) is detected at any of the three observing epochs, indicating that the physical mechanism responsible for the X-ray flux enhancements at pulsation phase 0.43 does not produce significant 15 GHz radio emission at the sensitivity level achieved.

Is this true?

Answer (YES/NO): NO